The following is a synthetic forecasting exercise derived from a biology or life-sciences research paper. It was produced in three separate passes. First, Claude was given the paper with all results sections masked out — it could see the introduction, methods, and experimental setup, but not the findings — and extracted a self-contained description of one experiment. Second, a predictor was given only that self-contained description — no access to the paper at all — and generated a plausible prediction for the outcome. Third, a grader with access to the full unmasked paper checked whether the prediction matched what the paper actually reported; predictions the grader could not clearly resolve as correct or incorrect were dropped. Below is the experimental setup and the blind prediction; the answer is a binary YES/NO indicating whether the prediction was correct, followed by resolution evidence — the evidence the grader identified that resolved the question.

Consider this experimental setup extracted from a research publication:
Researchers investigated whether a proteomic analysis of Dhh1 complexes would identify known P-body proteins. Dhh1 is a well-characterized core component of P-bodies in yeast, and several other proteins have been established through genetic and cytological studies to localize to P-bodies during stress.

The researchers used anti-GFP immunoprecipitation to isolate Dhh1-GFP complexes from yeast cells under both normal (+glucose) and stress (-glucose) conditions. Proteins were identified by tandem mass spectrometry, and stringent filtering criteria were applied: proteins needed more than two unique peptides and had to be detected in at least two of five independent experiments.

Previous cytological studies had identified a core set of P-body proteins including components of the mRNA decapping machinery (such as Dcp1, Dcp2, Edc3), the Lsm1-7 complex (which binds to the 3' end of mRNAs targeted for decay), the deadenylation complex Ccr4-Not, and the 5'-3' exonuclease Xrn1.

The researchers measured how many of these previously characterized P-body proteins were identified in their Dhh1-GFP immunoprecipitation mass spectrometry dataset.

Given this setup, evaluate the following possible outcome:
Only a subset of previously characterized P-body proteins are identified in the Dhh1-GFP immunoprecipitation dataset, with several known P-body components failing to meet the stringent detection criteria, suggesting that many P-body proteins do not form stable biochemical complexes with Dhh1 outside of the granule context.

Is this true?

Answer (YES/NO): NO